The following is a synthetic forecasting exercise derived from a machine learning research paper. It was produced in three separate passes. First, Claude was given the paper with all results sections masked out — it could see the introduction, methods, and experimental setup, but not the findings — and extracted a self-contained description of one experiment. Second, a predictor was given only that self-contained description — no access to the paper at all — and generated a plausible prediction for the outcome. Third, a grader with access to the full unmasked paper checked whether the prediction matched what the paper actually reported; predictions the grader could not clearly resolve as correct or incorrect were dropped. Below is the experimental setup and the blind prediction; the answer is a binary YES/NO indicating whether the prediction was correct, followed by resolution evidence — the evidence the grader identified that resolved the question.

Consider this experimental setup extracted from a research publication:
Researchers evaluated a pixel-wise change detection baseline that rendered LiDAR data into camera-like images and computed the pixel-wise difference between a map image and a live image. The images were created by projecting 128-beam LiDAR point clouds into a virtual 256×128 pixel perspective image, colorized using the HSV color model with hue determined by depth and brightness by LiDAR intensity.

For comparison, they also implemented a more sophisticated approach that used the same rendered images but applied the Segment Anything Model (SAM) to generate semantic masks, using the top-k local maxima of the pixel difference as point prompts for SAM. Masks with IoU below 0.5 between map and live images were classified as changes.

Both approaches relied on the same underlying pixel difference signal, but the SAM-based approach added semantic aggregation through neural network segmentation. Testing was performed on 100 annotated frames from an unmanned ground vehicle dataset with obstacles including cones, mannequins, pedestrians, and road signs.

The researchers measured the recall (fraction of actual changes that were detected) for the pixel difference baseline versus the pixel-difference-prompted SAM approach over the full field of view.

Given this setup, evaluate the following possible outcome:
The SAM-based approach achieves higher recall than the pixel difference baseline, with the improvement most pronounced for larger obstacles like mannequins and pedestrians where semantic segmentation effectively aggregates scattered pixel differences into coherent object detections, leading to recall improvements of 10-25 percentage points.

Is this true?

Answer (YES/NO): NO